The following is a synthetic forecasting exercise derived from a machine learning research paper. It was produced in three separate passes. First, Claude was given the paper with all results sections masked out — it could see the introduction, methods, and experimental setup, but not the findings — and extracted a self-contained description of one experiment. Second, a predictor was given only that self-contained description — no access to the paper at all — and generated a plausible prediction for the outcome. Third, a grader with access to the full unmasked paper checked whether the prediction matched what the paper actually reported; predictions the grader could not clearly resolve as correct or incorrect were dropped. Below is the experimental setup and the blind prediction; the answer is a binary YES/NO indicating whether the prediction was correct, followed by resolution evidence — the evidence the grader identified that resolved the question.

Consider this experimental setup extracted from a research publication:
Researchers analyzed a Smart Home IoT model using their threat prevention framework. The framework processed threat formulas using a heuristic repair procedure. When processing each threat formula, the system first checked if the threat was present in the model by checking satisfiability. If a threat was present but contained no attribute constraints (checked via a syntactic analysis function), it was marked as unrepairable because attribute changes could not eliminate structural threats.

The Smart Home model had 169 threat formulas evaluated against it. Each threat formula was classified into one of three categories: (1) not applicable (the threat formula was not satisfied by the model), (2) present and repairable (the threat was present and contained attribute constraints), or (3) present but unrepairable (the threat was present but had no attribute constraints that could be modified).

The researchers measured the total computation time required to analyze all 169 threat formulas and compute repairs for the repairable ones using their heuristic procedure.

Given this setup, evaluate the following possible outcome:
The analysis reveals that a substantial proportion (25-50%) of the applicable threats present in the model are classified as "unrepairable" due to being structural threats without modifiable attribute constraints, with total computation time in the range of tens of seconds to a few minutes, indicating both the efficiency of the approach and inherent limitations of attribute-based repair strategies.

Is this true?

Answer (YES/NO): YES